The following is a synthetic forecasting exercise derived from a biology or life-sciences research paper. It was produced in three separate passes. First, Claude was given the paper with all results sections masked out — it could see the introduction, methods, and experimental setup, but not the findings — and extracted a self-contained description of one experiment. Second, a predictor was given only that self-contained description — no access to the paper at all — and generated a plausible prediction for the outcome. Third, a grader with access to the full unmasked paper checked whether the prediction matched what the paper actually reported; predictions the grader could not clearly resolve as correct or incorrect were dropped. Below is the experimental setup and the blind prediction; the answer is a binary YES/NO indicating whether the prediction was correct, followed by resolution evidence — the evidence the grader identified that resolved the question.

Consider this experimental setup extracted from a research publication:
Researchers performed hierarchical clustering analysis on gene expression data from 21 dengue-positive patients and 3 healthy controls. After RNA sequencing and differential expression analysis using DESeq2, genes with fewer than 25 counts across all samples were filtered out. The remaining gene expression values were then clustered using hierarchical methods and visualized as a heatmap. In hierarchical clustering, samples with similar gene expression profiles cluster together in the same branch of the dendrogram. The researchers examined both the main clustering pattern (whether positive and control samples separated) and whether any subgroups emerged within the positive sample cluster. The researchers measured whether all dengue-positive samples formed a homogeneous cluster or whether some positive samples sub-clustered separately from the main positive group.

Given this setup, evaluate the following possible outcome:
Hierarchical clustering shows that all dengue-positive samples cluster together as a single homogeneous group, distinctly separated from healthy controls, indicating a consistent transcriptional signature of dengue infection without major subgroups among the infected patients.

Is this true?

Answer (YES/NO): NO